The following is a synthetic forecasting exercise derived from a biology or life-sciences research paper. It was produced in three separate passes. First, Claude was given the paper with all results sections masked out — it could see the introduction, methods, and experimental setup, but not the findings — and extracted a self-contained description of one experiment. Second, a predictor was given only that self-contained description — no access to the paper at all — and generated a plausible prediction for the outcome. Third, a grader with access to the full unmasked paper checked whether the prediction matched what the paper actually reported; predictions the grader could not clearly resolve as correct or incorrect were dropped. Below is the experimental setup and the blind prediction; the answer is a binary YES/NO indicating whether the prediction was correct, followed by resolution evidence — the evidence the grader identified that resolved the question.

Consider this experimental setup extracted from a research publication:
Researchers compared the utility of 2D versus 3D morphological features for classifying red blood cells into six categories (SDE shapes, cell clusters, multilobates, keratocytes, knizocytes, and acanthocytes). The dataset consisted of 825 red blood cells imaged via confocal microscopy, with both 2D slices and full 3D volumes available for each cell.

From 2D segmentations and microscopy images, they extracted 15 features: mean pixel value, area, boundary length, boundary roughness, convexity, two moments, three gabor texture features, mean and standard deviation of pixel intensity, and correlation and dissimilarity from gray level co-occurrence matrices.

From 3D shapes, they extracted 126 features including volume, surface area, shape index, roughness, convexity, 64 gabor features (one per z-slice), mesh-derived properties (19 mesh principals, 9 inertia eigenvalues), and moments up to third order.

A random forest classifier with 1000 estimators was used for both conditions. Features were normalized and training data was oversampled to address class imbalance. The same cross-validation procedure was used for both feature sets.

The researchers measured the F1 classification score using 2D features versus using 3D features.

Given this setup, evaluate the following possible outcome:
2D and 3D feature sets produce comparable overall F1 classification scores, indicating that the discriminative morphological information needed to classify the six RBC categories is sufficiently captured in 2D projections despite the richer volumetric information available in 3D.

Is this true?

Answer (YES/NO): NO